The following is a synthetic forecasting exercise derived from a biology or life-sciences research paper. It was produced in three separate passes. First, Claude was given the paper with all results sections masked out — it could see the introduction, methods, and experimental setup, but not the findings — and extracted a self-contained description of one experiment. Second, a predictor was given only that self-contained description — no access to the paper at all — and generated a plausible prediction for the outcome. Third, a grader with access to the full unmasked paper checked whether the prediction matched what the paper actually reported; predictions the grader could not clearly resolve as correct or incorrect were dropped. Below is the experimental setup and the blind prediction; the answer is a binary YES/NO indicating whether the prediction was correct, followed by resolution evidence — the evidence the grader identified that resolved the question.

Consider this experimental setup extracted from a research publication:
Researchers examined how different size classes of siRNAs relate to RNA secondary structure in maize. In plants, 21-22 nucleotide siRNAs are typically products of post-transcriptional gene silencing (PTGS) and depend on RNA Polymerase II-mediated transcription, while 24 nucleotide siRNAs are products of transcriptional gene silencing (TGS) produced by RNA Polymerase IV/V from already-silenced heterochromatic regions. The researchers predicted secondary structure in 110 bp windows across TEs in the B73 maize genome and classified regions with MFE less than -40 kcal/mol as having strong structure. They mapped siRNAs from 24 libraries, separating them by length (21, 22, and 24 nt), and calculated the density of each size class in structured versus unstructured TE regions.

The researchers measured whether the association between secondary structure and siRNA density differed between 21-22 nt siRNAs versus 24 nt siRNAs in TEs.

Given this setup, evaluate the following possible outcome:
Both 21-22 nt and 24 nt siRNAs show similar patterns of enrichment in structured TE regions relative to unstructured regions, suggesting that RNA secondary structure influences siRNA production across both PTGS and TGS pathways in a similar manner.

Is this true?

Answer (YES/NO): NO